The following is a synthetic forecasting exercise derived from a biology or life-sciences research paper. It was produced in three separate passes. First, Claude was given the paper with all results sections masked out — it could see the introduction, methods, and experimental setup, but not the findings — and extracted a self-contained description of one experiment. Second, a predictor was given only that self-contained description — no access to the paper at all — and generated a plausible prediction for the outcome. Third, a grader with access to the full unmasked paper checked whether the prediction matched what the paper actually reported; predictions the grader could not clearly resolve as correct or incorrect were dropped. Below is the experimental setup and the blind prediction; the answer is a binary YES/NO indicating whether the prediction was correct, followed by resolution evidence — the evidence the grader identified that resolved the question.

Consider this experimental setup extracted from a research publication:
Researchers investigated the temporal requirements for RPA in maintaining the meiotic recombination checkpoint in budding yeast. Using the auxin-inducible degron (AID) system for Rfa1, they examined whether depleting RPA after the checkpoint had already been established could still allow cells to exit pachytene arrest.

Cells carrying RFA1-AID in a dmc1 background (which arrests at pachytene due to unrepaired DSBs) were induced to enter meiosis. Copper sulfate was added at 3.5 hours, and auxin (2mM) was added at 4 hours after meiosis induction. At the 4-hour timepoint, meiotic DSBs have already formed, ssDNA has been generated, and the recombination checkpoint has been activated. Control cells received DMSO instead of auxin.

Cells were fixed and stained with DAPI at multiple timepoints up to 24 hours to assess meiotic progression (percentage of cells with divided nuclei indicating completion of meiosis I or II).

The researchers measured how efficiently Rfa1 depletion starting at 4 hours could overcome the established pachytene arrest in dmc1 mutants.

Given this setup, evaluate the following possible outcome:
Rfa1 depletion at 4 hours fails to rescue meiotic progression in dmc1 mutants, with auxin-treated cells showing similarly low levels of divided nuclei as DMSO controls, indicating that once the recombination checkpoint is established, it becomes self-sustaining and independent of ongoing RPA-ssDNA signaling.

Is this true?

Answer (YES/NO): NO